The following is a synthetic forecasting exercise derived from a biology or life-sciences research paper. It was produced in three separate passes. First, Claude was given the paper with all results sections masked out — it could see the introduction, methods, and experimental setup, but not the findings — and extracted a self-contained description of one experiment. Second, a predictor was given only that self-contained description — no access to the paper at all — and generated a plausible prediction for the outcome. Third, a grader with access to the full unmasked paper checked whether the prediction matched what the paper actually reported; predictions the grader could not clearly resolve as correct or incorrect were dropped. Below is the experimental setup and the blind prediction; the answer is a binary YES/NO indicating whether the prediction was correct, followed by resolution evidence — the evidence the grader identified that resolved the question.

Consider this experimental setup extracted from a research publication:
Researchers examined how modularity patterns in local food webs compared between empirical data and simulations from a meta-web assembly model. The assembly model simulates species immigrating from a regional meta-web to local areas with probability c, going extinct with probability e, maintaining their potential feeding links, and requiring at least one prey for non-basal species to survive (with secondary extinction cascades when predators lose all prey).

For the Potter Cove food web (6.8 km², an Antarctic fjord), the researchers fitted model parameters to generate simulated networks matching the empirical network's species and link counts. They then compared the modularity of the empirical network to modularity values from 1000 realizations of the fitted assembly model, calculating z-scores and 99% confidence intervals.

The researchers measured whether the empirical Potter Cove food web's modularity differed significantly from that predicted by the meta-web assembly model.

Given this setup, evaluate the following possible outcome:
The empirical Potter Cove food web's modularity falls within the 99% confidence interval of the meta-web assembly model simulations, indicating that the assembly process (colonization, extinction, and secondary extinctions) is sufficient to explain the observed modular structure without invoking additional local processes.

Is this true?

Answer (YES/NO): YES